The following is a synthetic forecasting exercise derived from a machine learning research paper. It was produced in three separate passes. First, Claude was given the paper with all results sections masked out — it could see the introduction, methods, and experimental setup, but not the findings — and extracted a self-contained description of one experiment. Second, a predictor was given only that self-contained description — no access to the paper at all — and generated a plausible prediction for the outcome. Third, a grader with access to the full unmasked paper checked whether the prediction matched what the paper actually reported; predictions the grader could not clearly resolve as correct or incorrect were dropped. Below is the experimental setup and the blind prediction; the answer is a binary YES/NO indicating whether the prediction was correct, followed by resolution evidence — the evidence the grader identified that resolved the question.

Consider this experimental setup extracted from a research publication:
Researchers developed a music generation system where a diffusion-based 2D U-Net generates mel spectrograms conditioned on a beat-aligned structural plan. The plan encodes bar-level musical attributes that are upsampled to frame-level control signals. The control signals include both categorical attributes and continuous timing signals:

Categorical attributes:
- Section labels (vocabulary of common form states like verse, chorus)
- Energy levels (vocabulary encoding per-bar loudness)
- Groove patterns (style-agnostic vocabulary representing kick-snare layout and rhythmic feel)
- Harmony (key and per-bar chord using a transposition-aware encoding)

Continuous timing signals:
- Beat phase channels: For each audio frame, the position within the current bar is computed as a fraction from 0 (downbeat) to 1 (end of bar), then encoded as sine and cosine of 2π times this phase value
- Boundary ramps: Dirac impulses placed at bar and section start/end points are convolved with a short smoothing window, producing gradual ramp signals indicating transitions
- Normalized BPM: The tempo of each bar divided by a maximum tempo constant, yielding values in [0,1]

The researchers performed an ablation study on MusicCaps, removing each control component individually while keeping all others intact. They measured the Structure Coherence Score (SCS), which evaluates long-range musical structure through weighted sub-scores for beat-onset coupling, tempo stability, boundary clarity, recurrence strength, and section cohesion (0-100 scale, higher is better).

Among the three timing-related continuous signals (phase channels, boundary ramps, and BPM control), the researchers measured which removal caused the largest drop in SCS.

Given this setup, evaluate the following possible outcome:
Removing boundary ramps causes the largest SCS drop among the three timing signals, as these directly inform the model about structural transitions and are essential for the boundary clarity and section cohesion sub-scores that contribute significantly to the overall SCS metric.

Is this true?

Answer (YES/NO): NO